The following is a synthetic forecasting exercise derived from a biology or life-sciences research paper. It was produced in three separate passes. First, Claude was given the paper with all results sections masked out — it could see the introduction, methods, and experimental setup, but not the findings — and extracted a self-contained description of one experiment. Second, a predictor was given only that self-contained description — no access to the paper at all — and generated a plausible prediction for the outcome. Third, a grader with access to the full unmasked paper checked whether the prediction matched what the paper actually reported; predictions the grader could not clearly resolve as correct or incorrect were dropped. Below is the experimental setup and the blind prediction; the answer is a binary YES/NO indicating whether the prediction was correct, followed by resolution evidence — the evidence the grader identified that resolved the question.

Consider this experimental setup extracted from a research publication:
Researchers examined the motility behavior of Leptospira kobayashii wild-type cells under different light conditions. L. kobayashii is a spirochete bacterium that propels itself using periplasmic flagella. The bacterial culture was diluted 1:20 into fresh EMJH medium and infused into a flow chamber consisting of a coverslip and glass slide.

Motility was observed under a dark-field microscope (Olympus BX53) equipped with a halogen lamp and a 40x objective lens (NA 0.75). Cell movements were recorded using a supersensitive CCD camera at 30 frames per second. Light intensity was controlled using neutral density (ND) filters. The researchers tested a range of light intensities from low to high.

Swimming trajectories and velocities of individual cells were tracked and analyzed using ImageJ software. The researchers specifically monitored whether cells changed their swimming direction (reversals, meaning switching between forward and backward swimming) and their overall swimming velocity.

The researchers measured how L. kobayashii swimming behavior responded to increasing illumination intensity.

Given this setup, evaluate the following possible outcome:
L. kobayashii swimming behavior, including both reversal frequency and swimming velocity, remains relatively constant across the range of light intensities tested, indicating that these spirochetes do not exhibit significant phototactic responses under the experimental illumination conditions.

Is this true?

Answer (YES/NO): NO